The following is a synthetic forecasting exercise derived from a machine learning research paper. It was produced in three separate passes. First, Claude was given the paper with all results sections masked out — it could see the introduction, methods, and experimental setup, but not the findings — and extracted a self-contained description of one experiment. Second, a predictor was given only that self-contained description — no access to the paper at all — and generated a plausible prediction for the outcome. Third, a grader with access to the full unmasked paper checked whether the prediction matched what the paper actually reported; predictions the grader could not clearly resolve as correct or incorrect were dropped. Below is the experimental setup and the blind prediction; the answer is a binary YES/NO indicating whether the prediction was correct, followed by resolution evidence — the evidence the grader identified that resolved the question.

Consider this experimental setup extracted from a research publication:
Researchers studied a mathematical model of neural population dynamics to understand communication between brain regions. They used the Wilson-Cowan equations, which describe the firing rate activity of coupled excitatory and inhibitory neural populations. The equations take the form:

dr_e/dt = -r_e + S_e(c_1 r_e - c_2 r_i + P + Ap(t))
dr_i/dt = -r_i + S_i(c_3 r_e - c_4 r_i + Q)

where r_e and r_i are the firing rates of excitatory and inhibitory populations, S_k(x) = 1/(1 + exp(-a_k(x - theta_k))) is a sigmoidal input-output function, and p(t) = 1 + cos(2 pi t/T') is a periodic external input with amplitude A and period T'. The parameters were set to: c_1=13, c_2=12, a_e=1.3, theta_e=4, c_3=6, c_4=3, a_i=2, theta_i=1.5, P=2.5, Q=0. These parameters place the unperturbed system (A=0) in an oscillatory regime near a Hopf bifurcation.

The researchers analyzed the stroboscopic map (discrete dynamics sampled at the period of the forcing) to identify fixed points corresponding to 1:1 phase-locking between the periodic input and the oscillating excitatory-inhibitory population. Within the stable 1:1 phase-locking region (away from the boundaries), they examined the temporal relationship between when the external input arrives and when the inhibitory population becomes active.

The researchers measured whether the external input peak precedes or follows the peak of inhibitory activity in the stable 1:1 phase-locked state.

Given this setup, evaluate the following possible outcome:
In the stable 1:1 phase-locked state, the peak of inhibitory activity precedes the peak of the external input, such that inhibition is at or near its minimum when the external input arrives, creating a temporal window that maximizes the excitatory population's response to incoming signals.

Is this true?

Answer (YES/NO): NO